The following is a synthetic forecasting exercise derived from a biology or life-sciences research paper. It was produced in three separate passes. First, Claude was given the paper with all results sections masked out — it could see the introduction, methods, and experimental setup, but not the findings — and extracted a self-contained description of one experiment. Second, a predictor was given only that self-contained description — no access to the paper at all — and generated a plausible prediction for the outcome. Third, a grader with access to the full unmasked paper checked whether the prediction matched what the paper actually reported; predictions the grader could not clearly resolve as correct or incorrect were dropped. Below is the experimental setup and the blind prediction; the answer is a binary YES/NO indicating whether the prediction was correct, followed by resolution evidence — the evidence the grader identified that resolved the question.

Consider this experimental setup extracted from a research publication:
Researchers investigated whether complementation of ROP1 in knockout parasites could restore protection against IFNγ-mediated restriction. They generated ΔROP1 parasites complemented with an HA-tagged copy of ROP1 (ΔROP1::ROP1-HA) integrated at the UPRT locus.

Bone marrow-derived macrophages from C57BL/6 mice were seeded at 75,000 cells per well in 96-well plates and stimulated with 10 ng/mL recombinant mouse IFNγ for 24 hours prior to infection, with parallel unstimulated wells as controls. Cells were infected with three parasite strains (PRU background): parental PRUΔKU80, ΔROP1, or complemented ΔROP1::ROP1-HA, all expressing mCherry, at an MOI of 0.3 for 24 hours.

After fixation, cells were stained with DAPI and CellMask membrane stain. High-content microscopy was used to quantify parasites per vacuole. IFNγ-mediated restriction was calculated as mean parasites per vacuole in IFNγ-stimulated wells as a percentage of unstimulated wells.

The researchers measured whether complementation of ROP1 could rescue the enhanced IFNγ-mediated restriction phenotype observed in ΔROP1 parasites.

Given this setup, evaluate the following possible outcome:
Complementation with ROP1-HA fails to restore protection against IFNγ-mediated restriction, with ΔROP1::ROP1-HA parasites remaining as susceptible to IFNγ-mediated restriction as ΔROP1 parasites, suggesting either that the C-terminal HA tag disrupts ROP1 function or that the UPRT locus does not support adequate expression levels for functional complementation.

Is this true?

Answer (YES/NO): NO